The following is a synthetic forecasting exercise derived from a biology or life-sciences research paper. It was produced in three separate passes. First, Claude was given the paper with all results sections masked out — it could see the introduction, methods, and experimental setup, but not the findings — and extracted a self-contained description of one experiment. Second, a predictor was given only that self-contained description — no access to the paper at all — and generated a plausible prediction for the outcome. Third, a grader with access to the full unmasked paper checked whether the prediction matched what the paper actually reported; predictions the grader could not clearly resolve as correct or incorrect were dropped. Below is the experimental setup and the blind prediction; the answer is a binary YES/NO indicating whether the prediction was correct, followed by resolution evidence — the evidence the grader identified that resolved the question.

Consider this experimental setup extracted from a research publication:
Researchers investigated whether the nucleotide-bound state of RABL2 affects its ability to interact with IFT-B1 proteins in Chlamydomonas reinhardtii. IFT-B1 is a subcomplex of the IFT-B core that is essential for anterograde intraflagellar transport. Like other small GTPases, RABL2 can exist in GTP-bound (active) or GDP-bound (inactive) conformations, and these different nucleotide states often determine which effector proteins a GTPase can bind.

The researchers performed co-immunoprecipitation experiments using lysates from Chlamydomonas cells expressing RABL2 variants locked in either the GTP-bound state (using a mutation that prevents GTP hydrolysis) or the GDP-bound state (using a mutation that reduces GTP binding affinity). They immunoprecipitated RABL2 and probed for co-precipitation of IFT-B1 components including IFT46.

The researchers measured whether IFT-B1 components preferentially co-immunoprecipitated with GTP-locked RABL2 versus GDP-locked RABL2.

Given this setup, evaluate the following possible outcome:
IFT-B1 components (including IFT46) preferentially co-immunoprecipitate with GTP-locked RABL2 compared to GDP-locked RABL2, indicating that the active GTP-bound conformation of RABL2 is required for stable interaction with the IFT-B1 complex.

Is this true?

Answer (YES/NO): YES